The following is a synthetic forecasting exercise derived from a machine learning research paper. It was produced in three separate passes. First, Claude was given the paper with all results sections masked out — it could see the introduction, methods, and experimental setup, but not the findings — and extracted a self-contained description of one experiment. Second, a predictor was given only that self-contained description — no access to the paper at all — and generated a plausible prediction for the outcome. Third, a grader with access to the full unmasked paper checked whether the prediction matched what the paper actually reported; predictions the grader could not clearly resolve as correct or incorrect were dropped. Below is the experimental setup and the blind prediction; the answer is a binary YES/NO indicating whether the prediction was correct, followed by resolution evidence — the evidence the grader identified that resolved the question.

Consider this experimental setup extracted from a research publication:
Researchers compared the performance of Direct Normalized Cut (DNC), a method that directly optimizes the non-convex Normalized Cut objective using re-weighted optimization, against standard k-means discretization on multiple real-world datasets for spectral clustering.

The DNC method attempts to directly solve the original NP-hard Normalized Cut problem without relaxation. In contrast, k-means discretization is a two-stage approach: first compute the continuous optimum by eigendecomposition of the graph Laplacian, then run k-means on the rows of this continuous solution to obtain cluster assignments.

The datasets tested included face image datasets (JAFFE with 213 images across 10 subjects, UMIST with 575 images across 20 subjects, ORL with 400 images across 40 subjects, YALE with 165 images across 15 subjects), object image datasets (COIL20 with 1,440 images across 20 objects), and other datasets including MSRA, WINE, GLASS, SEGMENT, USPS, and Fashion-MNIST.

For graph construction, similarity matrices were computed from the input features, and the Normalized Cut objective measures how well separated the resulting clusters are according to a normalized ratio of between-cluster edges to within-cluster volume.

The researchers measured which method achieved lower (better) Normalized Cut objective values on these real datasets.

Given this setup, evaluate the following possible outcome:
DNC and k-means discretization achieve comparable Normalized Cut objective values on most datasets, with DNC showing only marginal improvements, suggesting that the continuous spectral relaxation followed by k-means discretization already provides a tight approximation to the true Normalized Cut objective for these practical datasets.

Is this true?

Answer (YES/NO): NO